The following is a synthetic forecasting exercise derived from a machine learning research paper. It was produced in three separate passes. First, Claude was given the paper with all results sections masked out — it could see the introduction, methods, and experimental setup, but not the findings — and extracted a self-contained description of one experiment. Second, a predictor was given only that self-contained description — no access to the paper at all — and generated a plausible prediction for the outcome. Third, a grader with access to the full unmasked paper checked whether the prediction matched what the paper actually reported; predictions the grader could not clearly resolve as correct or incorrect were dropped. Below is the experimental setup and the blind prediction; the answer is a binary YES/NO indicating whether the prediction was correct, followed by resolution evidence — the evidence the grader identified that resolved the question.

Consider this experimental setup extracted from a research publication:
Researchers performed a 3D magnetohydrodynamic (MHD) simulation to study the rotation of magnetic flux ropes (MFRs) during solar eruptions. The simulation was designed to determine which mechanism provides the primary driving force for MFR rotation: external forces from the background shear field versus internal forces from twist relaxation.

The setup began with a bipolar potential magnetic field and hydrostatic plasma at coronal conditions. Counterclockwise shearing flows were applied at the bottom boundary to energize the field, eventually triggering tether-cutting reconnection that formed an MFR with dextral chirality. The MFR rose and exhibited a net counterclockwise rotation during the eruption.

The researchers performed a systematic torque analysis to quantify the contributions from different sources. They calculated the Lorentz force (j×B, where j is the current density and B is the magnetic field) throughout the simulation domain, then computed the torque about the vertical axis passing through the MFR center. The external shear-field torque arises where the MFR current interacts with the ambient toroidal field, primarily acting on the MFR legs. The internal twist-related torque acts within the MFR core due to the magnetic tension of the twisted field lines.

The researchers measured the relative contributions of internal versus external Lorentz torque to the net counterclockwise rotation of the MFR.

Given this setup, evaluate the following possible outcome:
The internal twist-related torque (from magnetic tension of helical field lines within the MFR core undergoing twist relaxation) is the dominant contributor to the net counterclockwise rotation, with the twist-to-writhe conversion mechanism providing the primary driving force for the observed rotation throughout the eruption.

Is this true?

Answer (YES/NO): NO